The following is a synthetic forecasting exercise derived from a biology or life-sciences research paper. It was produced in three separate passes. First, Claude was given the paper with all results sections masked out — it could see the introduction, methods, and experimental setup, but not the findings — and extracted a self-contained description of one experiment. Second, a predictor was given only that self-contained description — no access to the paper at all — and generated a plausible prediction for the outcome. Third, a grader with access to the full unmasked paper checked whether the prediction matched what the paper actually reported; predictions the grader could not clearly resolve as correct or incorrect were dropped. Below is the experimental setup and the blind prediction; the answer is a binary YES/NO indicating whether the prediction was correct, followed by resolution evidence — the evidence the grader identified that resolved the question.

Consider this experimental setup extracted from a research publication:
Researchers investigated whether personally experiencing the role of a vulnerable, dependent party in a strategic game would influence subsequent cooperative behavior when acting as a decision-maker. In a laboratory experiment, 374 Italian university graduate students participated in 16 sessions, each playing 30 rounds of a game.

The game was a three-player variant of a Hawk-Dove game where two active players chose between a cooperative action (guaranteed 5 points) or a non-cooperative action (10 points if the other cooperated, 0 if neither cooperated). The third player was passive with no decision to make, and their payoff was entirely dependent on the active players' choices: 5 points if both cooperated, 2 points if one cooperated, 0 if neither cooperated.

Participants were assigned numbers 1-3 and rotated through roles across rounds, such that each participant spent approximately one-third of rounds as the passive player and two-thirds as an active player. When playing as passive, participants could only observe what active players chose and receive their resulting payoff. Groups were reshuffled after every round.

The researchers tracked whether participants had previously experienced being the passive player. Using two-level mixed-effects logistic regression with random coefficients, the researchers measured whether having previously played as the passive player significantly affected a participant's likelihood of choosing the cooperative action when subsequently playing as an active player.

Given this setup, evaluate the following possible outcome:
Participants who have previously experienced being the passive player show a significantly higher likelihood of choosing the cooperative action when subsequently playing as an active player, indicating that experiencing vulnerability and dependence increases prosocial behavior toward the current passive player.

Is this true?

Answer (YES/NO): YES